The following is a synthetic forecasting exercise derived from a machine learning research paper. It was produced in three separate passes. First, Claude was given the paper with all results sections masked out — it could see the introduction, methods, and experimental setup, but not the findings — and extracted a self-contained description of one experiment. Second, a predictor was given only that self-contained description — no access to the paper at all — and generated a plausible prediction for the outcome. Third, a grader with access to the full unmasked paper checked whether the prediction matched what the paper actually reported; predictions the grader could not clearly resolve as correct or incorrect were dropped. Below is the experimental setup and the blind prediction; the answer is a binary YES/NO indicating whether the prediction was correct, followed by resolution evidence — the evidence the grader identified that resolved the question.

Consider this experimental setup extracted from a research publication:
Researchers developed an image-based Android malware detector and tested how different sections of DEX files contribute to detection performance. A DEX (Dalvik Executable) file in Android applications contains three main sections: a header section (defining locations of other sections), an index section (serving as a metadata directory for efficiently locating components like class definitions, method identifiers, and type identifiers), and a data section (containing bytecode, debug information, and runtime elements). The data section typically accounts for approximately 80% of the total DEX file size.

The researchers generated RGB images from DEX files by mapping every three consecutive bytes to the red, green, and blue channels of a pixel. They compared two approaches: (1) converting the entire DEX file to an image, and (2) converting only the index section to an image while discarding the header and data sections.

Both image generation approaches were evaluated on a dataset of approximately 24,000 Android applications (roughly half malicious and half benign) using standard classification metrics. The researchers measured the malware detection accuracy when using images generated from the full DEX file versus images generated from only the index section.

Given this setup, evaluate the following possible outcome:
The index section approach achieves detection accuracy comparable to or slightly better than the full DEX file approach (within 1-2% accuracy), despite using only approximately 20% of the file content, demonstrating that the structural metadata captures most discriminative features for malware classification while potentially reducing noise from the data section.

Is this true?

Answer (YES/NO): YES